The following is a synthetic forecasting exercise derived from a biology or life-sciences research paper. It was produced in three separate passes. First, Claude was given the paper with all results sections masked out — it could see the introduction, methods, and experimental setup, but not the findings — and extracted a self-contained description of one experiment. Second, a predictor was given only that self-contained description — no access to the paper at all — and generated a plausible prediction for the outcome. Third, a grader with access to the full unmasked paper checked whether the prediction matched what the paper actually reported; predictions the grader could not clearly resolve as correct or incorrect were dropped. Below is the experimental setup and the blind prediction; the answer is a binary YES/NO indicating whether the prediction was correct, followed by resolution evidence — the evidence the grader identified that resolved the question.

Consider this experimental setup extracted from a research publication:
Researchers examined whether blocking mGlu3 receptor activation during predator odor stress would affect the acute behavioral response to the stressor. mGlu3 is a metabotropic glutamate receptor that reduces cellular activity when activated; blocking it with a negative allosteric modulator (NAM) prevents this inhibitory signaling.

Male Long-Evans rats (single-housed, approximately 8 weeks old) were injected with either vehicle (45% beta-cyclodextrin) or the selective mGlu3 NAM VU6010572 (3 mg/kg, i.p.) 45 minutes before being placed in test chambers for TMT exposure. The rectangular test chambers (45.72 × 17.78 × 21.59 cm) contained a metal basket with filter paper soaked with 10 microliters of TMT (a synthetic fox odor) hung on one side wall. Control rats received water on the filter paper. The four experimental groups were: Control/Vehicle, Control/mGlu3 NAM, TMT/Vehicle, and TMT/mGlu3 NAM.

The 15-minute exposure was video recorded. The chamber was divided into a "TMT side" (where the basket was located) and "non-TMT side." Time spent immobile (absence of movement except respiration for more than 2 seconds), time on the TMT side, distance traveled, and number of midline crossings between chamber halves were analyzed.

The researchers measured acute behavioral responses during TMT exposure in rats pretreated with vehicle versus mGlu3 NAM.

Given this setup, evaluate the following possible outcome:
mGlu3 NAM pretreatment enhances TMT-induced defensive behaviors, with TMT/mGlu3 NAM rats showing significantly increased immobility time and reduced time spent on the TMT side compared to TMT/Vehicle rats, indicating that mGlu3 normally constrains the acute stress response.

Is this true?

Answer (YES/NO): NO